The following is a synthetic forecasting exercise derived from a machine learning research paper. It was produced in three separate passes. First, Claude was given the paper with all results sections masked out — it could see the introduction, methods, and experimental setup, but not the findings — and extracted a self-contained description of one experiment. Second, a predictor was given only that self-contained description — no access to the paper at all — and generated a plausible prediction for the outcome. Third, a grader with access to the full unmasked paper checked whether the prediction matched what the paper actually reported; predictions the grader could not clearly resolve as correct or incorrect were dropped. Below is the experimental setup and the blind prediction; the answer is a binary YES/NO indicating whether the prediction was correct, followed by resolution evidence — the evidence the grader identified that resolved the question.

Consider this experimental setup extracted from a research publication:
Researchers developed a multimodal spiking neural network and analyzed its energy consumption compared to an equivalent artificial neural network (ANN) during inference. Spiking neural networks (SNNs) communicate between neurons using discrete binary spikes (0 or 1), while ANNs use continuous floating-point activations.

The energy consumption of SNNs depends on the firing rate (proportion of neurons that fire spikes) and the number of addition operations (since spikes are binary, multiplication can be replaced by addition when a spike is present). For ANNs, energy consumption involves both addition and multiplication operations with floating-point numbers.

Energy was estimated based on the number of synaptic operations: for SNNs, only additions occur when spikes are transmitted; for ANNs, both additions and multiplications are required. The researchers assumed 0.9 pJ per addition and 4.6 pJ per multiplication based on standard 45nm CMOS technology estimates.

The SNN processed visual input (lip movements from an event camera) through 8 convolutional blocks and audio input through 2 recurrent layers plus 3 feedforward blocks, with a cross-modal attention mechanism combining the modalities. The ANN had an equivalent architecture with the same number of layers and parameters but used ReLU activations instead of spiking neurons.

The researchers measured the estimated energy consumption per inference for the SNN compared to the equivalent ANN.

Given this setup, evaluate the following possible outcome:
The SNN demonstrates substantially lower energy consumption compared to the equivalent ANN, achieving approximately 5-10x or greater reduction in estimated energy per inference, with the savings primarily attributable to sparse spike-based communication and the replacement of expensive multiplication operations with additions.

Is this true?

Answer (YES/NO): NO